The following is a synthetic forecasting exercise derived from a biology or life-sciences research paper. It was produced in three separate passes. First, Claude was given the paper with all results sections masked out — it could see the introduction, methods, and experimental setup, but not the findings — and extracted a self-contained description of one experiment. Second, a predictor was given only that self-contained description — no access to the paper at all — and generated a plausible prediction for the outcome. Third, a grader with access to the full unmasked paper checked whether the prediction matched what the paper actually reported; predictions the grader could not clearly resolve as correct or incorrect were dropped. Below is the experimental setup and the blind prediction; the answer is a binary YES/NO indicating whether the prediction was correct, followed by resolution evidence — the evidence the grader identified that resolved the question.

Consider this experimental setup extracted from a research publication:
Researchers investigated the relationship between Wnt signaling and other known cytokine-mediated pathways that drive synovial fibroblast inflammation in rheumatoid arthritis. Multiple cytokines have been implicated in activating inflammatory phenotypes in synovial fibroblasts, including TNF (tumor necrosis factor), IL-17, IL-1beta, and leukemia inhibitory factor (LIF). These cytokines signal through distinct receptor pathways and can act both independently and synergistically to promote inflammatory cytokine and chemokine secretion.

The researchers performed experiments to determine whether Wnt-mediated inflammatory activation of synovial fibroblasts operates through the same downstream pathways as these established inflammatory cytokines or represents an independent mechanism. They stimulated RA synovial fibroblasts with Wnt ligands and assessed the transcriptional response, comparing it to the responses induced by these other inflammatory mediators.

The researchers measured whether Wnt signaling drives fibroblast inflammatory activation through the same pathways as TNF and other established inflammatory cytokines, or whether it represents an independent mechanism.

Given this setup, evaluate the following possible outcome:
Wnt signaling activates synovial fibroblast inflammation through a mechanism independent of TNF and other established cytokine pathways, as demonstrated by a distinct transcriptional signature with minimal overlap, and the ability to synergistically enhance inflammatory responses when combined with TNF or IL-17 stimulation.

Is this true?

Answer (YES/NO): NO